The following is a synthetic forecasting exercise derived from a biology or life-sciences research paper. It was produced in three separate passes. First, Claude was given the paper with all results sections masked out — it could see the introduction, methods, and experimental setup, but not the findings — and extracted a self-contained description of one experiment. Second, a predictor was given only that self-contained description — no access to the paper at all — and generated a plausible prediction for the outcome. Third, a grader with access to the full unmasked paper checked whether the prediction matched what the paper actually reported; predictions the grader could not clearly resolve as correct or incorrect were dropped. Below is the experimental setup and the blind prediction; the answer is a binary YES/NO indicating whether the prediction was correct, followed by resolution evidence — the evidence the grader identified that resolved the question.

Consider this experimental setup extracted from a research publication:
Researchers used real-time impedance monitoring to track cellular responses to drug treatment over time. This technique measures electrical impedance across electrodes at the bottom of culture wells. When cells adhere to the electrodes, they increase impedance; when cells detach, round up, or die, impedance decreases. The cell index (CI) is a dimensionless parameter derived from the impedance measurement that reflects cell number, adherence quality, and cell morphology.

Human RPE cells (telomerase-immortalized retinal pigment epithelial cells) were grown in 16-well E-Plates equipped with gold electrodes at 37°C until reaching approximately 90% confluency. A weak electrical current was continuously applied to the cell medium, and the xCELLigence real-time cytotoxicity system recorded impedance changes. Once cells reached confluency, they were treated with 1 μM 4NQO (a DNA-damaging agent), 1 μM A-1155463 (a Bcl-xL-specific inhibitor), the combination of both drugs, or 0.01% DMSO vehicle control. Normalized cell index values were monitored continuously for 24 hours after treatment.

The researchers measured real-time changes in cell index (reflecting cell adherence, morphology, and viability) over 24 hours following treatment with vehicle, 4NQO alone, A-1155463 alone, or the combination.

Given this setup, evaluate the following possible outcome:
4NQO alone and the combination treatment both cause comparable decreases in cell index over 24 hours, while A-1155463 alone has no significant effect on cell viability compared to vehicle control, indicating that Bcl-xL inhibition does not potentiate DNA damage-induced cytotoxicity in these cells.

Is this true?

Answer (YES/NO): NO